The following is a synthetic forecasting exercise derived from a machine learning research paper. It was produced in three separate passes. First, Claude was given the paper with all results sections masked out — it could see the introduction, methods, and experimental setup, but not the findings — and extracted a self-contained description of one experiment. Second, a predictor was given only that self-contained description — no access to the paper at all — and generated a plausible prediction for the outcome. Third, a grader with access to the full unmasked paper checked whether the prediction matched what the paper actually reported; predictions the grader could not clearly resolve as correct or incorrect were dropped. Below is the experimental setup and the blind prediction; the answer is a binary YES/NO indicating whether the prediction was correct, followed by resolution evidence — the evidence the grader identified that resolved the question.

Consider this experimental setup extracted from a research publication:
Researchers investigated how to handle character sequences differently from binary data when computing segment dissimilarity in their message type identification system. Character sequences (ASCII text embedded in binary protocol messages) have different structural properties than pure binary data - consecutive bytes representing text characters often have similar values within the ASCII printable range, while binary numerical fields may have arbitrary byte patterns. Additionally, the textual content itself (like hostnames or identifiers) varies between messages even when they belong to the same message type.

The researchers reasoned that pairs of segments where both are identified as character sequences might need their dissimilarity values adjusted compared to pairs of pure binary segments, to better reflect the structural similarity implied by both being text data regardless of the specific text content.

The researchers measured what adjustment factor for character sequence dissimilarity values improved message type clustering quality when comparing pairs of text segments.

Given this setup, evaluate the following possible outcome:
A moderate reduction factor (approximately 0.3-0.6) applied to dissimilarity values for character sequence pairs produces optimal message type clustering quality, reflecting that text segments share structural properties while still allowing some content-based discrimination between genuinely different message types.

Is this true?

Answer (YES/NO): YES